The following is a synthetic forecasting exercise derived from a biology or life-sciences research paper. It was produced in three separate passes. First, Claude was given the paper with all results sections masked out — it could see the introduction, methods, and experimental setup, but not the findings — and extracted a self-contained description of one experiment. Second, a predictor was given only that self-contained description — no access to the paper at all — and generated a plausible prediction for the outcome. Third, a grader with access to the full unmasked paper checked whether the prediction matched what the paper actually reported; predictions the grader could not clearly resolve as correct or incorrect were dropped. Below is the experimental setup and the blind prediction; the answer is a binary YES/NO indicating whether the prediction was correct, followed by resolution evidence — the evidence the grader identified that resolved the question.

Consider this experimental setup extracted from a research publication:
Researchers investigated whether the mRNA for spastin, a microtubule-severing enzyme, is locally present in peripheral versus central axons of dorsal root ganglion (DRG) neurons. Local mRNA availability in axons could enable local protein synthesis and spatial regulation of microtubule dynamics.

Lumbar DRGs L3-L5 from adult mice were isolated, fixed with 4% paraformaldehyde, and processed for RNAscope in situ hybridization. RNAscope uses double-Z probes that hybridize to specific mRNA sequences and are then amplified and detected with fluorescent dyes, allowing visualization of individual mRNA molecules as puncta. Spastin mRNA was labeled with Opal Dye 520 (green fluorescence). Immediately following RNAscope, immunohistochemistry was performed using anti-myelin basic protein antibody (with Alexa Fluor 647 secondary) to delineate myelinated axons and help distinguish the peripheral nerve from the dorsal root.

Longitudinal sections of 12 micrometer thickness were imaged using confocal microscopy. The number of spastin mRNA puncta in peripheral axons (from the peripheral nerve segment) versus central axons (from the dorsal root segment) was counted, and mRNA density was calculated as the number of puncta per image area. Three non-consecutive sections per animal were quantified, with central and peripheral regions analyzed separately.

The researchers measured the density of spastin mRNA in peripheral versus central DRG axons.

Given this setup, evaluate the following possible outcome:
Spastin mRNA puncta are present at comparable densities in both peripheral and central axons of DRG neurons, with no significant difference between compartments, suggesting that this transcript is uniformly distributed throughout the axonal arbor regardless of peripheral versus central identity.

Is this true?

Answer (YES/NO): YES